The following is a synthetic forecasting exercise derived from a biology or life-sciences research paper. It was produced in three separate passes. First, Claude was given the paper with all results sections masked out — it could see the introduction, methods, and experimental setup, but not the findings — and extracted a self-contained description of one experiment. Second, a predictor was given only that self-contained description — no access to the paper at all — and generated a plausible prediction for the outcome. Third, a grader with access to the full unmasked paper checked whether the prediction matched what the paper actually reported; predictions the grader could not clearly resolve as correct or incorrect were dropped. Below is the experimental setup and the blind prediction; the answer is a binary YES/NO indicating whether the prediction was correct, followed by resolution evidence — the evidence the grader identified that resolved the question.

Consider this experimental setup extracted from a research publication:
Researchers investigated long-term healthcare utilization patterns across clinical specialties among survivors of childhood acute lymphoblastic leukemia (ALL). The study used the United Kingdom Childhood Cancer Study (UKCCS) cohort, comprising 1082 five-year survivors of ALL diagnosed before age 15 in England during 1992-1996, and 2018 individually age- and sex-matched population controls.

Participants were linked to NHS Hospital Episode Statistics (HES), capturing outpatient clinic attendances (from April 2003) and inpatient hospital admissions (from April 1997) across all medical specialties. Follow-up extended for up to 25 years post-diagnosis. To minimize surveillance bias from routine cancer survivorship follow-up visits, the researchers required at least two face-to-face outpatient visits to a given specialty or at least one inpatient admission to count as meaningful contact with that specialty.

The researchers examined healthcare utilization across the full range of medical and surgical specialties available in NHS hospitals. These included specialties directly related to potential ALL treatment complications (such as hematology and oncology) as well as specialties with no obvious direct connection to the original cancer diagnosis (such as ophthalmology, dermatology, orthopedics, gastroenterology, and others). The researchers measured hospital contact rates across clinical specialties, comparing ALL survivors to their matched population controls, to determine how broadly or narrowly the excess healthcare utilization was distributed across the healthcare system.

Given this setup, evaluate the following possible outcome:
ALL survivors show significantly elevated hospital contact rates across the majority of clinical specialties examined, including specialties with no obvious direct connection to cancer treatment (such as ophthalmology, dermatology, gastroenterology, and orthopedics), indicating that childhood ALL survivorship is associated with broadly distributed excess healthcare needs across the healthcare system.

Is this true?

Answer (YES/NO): NO